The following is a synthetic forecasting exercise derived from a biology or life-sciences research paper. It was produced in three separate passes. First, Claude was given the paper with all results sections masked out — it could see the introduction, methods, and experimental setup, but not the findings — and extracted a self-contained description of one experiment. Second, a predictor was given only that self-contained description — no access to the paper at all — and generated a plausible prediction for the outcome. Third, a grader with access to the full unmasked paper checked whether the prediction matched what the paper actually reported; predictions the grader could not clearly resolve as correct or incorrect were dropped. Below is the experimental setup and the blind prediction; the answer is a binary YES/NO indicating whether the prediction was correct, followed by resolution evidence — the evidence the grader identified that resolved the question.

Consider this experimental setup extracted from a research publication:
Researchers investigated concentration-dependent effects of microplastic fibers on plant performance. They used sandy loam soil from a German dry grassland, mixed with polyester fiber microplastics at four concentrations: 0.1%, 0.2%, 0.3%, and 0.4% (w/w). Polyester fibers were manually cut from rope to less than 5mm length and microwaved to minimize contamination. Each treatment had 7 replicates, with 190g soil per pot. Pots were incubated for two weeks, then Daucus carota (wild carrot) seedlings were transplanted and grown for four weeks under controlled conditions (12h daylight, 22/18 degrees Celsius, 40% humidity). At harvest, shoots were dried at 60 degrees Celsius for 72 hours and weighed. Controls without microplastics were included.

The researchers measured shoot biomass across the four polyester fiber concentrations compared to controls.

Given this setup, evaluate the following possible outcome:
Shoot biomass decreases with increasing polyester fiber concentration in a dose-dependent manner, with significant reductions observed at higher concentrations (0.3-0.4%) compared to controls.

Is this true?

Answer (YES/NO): NO